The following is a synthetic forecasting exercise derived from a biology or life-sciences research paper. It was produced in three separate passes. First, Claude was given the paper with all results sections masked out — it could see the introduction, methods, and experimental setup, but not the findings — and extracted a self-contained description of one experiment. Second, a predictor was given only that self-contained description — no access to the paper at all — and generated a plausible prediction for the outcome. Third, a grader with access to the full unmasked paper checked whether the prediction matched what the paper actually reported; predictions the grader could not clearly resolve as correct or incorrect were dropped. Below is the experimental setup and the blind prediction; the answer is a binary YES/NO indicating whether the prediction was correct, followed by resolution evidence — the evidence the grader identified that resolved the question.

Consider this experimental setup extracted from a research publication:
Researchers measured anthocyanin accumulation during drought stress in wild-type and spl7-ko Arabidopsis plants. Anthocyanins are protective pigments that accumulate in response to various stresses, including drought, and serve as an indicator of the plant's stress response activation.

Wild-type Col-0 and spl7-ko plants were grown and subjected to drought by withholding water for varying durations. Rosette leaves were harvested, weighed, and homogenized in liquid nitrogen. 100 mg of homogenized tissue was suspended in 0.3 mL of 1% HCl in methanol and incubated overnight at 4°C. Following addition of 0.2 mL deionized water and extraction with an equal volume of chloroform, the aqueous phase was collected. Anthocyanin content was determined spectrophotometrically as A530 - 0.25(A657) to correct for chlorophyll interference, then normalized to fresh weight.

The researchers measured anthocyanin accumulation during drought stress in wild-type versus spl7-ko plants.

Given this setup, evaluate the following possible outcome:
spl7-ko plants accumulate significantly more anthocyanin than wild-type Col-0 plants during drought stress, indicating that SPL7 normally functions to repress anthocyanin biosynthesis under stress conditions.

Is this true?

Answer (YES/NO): YES